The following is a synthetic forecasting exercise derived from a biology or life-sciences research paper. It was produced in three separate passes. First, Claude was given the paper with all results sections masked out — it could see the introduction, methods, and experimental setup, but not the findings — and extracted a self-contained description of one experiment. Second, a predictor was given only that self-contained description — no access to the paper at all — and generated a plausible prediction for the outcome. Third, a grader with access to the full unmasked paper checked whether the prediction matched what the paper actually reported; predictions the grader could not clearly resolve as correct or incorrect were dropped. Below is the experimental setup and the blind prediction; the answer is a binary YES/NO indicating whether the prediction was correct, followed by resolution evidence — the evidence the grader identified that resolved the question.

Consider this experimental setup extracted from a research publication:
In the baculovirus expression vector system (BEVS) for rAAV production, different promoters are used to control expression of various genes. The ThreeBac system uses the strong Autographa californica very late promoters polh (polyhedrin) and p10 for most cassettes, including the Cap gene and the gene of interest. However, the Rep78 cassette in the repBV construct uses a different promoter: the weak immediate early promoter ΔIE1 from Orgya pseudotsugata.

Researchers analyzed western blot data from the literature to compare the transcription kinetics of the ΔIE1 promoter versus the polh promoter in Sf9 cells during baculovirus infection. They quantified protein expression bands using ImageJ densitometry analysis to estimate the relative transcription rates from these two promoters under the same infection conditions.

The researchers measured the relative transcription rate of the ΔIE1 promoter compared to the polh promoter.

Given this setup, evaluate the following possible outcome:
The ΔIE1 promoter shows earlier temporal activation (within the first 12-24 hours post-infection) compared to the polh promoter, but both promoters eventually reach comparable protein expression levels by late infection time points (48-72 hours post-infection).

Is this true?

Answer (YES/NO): NO